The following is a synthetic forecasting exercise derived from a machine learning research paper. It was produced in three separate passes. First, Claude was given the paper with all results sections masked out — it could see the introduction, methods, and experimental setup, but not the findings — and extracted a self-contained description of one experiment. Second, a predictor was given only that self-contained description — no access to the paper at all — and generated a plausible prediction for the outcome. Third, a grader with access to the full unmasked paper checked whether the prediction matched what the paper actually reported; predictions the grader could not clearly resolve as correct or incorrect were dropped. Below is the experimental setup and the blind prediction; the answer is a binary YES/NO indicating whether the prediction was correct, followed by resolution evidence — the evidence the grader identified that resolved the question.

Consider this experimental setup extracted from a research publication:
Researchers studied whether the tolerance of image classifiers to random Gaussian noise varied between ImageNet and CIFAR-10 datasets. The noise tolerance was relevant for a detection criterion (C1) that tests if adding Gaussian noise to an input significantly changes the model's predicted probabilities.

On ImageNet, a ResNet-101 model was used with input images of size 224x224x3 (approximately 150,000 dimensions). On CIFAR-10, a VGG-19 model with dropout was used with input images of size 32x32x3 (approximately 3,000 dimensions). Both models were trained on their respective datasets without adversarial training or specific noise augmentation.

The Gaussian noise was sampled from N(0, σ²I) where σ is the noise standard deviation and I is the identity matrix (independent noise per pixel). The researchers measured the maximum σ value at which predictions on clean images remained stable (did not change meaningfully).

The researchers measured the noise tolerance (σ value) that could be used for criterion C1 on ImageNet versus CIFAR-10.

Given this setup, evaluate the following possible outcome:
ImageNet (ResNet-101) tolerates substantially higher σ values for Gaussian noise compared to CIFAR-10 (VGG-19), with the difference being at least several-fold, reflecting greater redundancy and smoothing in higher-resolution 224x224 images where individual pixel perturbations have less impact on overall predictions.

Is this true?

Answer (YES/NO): YES